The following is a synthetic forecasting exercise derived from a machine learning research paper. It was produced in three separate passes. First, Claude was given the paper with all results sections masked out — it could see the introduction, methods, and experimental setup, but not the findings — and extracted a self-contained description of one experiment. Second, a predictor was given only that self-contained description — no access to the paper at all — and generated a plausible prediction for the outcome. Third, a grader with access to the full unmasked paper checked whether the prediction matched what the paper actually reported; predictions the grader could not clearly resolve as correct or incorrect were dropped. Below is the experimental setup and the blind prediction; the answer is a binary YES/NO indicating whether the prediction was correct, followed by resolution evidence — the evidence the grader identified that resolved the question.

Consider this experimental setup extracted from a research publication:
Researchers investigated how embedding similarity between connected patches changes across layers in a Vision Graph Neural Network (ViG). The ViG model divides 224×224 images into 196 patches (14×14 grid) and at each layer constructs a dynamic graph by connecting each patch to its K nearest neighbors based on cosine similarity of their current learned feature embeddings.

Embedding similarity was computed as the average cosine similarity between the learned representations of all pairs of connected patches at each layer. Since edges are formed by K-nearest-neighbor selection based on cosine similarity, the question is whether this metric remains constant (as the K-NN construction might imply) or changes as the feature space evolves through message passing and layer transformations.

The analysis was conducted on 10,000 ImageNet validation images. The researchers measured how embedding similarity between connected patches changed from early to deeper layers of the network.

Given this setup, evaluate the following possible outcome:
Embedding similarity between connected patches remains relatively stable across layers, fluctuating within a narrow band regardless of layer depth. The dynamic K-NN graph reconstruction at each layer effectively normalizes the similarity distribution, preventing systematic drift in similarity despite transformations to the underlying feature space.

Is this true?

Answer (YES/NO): NO